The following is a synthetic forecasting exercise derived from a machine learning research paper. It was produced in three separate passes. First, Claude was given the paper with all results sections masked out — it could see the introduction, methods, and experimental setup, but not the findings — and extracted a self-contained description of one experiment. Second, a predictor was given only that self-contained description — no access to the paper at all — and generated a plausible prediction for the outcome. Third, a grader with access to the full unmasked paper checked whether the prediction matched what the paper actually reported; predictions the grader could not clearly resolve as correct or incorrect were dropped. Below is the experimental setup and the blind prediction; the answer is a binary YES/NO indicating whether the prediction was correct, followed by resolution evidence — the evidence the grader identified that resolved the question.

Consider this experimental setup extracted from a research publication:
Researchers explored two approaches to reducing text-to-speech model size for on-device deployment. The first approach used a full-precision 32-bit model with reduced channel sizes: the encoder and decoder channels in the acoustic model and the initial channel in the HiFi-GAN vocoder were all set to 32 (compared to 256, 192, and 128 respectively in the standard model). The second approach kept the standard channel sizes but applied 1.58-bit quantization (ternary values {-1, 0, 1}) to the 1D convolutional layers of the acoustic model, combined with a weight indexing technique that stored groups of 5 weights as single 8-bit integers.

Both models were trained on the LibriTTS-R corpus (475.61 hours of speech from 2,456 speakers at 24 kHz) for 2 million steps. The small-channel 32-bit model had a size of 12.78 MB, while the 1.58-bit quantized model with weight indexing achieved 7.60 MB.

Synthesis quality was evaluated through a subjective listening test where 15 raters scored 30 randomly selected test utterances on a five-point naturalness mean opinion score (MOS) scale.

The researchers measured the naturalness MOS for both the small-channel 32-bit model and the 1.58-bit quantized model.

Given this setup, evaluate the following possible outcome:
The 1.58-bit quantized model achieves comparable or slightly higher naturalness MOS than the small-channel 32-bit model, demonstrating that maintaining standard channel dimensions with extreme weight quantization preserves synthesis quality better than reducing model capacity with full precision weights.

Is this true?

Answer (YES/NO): NO